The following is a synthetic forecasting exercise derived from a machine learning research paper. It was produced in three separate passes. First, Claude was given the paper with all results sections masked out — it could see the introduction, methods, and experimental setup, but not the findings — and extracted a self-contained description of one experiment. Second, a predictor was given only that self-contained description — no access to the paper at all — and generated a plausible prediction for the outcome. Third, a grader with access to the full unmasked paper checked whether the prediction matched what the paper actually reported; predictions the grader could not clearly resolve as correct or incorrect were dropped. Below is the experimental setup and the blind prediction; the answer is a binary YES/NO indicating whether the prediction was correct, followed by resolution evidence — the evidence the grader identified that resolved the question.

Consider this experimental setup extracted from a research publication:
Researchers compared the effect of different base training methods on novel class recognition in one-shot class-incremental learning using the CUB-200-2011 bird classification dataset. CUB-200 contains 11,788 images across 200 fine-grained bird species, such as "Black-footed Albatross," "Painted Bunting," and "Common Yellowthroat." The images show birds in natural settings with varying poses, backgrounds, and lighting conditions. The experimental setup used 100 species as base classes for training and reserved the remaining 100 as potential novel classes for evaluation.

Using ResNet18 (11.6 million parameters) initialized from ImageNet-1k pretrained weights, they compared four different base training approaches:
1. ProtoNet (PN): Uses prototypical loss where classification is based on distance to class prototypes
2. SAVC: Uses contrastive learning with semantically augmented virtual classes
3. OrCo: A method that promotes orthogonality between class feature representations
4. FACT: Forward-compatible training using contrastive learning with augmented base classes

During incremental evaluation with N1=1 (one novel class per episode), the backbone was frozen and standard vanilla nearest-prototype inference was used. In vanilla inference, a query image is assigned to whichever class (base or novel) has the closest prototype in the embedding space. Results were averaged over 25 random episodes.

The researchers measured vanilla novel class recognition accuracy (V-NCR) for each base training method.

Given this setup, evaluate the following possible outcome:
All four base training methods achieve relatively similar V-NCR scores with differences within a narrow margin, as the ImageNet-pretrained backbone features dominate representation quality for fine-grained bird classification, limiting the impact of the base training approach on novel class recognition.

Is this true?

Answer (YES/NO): NO